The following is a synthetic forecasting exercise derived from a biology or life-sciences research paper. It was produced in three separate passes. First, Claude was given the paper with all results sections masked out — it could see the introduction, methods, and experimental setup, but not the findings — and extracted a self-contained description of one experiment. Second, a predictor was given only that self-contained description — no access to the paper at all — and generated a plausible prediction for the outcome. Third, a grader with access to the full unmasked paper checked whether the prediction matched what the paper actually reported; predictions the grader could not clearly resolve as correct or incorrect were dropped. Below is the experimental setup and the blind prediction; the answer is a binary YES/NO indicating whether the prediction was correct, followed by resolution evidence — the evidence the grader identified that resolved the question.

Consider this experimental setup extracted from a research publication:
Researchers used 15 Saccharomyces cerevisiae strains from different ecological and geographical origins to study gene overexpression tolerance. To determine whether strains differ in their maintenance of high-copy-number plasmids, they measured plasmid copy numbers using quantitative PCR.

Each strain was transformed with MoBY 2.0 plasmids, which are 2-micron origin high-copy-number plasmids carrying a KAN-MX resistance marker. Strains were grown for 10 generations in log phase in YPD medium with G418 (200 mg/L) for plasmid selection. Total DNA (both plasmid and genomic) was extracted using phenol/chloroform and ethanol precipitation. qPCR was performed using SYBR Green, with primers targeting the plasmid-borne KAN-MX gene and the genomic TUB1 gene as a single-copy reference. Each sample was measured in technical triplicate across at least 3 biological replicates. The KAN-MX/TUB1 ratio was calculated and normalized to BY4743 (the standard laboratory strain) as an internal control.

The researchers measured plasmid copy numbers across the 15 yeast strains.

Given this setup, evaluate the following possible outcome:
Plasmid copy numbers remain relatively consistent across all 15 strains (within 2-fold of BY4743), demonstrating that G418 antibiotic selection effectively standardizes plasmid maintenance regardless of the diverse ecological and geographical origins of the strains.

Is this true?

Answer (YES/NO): NO